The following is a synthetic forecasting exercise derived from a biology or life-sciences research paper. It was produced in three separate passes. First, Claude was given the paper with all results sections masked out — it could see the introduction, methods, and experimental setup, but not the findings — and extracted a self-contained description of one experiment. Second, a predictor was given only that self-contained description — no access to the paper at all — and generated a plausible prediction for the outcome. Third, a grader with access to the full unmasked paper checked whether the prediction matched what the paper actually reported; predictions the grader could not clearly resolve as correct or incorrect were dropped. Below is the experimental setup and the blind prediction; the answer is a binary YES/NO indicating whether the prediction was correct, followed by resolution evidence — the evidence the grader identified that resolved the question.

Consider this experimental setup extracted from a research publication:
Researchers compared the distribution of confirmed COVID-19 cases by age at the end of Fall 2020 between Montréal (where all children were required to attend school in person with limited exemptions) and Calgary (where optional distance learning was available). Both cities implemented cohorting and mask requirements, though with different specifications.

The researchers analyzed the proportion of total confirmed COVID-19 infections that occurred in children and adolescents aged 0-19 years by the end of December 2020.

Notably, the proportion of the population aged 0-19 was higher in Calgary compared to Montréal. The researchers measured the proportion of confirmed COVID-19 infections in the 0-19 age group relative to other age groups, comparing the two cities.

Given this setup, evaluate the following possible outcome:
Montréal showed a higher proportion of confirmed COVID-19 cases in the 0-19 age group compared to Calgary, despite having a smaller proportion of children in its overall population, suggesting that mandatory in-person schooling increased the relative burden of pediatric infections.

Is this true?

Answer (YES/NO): NO